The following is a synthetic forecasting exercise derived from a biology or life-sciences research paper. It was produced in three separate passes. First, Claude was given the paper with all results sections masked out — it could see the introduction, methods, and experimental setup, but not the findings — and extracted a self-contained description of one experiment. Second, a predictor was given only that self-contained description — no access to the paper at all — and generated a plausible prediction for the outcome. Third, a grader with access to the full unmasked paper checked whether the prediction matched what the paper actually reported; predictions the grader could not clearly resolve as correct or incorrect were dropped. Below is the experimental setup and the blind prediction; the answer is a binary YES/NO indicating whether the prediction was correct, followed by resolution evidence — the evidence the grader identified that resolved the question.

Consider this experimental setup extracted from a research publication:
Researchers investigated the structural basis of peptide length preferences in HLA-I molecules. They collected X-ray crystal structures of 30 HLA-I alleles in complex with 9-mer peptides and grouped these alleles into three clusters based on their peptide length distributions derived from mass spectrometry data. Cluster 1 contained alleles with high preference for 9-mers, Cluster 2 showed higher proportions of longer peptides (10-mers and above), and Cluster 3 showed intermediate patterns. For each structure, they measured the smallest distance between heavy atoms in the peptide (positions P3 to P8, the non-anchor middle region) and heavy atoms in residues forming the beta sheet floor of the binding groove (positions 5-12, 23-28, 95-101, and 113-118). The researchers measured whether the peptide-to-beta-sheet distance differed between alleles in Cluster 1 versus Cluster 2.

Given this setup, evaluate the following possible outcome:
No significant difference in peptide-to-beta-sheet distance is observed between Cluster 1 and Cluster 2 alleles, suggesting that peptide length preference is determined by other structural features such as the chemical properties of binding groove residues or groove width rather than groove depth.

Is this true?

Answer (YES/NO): NO